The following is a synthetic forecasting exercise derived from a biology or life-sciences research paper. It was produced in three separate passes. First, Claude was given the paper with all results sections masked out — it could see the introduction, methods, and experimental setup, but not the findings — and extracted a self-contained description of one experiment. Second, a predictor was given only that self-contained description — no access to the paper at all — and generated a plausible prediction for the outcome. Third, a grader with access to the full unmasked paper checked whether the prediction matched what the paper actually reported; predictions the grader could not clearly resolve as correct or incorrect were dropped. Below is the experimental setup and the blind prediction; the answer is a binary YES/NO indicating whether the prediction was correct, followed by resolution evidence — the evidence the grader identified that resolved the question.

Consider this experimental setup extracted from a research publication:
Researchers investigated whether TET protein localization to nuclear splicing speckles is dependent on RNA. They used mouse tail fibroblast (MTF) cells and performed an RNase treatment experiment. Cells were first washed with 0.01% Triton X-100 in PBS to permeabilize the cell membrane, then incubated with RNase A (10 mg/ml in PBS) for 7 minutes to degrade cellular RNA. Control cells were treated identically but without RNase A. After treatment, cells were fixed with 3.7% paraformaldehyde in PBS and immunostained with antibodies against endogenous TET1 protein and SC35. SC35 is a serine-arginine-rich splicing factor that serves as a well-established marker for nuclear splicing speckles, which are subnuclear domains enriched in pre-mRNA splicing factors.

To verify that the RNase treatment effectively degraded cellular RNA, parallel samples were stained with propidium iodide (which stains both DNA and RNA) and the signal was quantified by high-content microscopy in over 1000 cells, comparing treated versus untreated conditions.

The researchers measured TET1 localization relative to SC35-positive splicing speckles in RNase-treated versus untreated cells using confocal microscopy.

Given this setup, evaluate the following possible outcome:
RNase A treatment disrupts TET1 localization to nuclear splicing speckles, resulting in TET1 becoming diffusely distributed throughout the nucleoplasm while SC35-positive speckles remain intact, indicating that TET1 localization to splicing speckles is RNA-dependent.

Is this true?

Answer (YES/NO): NO